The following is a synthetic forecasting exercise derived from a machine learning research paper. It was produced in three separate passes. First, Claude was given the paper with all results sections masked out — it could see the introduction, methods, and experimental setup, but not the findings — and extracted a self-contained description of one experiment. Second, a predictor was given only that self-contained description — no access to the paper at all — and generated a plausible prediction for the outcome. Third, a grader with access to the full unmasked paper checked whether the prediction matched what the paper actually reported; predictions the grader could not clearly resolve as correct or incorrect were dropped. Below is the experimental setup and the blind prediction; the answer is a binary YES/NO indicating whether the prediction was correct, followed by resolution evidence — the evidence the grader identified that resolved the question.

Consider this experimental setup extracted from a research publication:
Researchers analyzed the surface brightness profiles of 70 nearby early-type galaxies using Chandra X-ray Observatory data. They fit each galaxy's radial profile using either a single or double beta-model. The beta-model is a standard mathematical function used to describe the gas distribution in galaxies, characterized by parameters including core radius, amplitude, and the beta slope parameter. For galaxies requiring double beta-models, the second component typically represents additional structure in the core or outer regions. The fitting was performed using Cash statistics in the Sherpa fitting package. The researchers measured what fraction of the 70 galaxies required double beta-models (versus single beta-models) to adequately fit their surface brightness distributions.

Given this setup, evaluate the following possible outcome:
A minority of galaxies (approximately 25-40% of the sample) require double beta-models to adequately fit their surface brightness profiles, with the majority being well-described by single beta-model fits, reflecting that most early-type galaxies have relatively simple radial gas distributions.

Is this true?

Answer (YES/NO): NO